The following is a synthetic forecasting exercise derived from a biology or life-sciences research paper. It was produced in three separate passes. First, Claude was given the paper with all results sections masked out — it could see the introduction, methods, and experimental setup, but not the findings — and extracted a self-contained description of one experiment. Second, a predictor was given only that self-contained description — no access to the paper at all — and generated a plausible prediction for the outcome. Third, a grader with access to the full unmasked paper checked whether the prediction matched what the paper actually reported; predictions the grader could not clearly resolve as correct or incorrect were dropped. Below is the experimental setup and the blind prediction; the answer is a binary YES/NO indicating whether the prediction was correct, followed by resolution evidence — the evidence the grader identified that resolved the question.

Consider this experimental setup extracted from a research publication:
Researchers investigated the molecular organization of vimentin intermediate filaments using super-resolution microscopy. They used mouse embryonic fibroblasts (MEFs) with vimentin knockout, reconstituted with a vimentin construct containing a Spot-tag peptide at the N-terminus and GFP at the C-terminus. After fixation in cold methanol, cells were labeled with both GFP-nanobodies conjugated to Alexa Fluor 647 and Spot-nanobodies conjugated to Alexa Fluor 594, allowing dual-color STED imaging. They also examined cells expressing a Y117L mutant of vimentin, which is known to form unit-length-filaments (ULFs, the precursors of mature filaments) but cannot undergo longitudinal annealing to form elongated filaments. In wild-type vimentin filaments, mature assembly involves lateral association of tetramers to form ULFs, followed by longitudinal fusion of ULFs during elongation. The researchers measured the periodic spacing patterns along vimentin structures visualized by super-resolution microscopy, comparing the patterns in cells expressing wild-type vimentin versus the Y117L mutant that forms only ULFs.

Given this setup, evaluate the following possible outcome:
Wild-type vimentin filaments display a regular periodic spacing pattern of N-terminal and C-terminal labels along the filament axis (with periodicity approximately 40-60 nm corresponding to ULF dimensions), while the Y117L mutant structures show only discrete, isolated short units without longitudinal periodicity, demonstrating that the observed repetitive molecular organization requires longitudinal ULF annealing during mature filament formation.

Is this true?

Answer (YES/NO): YES